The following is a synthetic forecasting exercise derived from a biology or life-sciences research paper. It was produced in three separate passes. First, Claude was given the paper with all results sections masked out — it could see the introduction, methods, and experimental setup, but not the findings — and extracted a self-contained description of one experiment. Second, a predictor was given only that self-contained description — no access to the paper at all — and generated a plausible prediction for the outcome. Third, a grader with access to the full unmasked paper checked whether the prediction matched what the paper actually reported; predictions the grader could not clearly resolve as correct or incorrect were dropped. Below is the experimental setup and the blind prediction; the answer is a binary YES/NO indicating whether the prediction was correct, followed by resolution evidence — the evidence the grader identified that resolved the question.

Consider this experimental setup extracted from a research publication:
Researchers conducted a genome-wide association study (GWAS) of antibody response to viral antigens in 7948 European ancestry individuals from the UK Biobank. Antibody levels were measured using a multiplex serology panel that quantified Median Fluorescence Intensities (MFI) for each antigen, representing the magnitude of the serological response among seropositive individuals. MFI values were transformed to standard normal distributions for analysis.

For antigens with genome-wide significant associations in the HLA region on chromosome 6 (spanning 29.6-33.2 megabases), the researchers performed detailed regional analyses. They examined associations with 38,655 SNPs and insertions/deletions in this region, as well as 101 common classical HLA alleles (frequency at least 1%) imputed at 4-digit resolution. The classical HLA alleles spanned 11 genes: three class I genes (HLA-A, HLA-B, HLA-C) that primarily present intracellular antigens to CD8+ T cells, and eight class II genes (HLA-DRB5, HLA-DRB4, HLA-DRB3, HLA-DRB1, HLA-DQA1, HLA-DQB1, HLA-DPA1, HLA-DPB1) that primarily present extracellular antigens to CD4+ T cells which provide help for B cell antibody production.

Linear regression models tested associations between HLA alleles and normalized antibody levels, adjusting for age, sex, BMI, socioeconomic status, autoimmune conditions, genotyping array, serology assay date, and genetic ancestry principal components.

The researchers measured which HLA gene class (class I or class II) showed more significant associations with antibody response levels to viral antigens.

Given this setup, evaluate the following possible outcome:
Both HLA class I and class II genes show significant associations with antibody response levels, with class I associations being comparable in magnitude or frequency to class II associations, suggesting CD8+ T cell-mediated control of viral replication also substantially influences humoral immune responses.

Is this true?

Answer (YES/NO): NO